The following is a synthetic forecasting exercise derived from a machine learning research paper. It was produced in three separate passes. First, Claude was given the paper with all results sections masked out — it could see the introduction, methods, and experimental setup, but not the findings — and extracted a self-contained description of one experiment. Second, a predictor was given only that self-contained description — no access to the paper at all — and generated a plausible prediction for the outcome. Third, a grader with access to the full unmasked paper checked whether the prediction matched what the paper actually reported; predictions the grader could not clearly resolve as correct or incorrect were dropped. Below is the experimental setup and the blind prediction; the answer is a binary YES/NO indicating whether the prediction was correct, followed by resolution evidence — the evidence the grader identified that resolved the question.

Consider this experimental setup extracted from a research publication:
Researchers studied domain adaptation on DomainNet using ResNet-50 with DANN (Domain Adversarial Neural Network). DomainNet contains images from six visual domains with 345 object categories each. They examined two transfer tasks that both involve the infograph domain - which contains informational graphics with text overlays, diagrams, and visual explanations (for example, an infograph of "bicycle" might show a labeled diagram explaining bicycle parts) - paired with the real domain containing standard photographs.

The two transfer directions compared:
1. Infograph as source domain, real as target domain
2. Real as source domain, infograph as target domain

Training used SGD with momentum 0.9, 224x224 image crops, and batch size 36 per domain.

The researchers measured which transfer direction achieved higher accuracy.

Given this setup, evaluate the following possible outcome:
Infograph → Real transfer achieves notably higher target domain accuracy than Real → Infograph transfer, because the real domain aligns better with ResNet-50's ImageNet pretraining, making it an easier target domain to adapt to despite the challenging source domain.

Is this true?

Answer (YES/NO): NO